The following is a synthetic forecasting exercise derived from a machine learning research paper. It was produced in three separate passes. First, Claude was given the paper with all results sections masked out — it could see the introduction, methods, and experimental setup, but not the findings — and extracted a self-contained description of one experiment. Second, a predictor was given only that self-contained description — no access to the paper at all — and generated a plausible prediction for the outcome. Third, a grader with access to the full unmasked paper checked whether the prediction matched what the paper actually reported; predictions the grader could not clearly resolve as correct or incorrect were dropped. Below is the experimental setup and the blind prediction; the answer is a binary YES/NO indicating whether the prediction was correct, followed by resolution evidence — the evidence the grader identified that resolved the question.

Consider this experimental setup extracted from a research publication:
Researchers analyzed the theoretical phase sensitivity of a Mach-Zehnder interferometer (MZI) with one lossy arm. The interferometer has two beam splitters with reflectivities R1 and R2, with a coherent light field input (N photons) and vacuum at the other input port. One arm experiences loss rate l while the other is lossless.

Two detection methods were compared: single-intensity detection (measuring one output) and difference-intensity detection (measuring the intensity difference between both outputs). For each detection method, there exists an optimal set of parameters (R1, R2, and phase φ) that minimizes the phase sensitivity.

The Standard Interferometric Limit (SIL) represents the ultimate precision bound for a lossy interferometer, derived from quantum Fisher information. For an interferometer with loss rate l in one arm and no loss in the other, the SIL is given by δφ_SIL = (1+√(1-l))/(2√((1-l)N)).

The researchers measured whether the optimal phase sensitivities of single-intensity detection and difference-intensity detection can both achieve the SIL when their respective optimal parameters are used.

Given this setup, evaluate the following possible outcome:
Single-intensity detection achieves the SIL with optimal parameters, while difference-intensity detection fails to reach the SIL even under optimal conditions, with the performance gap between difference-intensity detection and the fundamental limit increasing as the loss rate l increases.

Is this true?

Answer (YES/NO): NO